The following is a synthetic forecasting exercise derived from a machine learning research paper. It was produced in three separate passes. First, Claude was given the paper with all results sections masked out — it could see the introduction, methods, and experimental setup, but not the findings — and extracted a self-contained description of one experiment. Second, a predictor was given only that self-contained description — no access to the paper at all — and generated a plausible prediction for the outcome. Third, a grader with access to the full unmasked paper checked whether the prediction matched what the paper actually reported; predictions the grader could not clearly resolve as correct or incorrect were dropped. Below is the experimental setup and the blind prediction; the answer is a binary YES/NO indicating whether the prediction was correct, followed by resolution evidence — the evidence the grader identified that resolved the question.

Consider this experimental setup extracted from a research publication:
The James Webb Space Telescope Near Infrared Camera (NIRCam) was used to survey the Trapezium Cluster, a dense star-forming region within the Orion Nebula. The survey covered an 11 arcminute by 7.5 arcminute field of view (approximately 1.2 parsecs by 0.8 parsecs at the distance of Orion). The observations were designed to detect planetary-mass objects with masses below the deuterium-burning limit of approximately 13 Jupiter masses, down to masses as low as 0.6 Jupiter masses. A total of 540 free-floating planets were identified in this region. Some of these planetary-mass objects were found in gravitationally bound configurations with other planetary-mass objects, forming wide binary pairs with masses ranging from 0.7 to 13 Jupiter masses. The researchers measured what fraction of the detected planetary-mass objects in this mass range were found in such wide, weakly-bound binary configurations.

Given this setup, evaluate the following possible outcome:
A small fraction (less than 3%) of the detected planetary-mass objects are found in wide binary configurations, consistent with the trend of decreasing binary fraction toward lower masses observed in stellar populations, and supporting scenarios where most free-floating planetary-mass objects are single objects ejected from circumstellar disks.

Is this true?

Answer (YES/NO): NO